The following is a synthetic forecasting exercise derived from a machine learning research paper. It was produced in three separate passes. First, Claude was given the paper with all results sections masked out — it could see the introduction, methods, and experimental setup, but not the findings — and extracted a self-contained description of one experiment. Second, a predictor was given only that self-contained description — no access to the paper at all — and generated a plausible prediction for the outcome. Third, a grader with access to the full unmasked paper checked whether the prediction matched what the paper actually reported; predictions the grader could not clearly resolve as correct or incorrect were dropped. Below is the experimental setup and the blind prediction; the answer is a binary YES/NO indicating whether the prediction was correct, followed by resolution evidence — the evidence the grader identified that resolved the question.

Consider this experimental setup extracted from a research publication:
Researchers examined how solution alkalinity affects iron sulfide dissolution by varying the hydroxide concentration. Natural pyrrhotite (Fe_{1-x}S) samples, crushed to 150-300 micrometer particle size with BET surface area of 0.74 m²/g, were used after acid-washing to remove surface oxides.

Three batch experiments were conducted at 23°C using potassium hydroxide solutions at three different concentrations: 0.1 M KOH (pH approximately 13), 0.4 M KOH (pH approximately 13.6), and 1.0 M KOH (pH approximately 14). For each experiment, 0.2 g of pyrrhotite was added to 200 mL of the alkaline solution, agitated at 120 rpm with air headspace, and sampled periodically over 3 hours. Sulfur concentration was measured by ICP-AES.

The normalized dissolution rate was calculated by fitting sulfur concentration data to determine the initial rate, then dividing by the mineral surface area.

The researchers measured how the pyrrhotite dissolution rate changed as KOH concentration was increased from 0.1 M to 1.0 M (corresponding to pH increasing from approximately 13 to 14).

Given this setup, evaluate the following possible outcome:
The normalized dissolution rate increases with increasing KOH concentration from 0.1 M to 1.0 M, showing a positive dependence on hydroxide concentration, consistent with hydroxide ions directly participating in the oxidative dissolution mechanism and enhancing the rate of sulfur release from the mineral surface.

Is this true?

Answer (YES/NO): YES